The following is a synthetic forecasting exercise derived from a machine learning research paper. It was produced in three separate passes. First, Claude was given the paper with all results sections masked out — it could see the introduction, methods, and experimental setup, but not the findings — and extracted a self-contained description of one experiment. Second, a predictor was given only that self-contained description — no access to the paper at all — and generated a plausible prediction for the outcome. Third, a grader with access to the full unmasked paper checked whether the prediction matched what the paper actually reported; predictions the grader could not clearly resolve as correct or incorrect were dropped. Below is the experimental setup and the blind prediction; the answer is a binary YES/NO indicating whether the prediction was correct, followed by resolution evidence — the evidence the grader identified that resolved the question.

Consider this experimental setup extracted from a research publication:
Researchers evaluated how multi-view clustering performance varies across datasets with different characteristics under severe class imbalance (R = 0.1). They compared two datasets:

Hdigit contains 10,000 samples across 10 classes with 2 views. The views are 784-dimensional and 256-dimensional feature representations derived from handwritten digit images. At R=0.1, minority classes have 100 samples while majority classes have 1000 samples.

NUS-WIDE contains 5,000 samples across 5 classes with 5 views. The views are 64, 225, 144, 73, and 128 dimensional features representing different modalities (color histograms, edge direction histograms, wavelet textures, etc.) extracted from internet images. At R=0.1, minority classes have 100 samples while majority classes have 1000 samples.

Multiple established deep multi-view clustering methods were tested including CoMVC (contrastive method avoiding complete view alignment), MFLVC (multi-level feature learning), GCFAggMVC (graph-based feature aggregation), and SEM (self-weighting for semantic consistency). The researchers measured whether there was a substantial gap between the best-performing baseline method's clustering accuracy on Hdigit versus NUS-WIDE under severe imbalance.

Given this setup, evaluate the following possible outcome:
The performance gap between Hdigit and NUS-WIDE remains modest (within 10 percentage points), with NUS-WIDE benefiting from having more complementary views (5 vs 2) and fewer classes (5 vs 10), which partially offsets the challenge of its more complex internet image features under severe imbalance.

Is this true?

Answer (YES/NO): NO